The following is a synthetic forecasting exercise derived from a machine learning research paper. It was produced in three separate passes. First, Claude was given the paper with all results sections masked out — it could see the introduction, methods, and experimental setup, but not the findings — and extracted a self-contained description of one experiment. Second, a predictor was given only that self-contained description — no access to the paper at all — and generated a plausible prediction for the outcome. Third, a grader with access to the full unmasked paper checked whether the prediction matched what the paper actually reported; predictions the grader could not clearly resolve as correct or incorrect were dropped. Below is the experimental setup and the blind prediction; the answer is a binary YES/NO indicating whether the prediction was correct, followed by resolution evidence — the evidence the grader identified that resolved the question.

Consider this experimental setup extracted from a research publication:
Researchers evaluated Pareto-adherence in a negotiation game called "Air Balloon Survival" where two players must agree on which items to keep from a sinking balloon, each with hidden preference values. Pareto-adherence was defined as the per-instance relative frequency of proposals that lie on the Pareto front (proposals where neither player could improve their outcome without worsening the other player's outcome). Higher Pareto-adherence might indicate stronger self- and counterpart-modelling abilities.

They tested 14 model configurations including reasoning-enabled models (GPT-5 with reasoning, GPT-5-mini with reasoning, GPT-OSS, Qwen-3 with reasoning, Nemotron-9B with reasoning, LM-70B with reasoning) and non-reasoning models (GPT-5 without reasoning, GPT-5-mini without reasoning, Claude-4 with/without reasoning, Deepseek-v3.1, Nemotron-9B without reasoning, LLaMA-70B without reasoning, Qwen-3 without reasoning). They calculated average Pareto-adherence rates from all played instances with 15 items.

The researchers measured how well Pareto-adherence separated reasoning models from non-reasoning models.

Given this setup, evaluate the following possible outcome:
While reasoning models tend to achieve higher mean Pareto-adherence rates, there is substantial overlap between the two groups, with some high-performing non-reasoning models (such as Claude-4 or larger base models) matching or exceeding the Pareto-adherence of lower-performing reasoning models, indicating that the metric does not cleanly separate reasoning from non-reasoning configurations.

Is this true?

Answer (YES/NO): NO